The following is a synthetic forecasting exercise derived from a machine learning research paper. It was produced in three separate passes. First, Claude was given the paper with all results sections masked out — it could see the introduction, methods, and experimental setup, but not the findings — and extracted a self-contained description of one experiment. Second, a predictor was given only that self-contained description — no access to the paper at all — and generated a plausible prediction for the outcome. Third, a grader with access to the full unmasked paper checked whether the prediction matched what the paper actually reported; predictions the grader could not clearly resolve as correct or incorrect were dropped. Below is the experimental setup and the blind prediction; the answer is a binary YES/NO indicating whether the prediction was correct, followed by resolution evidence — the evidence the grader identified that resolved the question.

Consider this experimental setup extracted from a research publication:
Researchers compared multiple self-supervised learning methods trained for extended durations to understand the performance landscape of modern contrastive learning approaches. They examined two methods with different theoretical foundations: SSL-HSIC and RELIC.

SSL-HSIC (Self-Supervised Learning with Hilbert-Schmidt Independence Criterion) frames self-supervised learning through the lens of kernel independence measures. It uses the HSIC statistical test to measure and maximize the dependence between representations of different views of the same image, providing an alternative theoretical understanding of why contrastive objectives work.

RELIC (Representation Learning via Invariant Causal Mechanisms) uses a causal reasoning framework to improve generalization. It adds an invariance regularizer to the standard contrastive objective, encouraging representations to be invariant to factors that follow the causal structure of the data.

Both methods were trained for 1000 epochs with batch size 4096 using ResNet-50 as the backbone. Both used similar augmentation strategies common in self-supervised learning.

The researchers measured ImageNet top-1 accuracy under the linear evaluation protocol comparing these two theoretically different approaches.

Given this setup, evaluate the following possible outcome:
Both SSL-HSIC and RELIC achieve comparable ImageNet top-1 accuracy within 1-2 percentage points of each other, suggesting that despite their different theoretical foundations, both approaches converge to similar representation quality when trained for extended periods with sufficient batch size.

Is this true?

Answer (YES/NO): YES